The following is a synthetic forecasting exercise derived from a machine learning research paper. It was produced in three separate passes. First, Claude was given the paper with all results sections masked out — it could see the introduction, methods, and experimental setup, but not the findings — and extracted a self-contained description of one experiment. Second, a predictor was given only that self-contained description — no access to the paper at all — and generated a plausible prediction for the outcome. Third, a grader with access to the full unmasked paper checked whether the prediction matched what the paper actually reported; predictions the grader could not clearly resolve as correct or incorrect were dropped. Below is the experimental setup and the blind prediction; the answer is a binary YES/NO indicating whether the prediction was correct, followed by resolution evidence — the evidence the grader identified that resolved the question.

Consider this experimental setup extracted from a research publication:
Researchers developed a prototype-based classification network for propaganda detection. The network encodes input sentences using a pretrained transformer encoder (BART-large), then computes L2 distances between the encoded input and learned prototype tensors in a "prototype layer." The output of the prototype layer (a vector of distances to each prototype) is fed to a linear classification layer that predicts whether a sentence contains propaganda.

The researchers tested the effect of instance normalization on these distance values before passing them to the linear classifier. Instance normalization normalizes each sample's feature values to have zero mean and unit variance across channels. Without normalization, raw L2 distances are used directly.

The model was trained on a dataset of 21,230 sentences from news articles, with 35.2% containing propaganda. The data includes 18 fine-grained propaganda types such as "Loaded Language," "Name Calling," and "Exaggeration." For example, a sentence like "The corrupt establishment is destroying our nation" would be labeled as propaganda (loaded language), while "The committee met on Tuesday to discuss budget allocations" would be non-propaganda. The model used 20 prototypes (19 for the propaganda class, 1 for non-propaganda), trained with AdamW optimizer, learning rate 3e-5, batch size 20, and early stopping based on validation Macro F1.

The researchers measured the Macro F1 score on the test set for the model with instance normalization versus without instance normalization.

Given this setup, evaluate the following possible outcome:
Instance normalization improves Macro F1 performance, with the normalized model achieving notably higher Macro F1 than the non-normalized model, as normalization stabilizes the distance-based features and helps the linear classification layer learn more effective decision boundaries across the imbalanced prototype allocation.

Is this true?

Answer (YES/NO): YES